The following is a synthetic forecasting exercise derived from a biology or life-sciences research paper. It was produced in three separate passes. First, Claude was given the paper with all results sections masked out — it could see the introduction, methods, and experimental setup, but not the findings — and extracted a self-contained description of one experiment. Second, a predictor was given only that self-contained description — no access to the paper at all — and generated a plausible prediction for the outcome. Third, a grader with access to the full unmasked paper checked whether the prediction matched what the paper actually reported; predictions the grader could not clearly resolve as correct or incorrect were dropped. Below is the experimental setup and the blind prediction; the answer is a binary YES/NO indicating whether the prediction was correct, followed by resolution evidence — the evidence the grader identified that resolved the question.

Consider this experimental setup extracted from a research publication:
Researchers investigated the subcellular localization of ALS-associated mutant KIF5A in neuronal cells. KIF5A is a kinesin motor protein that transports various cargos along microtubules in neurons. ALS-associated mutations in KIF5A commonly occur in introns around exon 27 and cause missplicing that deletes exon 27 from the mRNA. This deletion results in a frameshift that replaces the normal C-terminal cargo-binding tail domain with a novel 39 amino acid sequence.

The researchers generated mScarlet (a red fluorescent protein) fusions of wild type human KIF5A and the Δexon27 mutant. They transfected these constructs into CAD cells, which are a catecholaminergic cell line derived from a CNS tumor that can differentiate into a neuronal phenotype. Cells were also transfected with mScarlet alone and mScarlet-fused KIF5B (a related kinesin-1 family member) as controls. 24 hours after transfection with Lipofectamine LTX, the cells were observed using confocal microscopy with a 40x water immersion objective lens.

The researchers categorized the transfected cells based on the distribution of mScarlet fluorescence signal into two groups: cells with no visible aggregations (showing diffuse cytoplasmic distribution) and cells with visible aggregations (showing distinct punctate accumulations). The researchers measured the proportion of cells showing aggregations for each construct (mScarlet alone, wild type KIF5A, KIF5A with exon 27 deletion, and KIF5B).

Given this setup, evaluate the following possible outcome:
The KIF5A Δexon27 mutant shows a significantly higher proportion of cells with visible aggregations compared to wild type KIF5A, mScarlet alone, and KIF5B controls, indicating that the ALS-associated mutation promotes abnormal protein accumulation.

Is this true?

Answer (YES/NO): YES